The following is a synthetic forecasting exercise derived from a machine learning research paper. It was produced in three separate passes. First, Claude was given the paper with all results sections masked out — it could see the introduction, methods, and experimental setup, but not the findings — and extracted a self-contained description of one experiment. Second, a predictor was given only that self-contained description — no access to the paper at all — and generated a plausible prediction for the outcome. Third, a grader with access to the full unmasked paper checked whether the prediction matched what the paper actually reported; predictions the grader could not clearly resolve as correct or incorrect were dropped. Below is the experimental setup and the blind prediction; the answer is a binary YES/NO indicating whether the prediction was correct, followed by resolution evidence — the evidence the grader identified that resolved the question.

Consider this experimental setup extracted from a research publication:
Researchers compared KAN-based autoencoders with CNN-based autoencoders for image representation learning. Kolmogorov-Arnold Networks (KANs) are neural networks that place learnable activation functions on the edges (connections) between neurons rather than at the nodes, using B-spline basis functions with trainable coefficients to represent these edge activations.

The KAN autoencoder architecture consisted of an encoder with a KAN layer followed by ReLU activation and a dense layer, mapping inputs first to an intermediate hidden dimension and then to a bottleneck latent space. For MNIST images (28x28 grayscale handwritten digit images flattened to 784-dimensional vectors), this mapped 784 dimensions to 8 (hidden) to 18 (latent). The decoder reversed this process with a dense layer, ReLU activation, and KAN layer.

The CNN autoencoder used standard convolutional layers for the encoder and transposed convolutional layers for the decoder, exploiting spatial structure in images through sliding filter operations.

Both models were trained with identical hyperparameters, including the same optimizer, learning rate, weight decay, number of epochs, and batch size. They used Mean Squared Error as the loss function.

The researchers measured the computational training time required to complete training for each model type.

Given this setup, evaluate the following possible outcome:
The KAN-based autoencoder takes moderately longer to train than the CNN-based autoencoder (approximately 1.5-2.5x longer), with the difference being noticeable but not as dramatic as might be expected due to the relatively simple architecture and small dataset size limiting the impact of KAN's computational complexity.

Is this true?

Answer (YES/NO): NO